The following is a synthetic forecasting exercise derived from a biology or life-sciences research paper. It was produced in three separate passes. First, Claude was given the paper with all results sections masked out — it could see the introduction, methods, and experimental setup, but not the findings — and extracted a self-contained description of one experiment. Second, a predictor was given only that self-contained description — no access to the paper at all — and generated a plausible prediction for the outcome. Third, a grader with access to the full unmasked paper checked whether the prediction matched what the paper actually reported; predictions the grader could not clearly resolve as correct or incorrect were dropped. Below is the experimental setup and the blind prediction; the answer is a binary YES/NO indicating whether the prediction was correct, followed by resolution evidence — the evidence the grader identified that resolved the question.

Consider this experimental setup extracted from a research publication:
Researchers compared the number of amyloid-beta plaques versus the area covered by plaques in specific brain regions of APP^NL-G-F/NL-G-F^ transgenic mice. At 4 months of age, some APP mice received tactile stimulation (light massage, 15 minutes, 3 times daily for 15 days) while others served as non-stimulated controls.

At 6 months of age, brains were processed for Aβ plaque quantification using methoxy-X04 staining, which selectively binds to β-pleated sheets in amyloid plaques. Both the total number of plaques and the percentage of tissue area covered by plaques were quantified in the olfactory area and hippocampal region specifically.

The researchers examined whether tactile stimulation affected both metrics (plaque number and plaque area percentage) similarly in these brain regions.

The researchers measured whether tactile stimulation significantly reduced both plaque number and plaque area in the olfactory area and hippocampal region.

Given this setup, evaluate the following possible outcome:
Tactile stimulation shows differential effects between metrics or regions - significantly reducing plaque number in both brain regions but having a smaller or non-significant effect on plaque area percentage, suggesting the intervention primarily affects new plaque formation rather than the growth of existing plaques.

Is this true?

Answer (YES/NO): NO